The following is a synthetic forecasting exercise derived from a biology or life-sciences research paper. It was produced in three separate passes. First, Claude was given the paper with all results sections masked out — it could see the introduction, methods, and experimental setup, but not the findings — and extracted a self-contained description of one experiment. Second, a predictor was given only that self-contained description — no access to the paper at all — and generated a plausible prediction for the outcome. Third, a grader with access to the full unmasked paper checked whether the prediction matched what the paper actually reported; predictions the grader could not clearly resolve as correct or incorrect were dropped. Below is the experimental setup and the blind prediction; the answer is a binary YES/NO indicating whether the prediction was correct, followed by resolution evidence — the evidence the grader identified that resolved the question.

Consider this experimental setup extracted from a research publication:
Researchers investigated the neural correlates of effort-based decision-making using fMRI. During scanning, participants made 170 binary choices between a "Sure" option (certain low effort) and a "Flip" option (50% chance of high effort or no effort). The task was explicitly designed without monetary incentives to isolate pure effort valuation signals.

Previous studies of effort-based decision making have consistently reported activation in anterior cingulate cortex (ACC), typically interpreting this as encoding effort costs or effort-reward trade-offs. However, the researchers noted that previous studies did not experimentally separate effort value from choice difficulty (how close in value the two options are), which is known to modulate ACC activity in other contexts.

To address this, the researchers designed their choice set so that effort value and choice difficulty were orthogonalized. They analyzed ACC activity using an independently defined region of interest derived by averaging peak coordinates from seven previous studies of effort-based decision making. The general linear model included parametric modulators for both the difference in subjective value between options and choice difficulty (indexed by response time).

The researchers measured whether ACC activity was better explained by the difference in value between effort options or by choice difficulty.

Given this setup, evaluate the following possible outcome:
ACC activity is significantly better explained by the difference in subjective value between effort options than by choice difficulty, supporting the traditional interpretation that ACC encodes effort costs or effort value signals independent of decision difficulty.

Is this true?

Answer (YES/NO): NO